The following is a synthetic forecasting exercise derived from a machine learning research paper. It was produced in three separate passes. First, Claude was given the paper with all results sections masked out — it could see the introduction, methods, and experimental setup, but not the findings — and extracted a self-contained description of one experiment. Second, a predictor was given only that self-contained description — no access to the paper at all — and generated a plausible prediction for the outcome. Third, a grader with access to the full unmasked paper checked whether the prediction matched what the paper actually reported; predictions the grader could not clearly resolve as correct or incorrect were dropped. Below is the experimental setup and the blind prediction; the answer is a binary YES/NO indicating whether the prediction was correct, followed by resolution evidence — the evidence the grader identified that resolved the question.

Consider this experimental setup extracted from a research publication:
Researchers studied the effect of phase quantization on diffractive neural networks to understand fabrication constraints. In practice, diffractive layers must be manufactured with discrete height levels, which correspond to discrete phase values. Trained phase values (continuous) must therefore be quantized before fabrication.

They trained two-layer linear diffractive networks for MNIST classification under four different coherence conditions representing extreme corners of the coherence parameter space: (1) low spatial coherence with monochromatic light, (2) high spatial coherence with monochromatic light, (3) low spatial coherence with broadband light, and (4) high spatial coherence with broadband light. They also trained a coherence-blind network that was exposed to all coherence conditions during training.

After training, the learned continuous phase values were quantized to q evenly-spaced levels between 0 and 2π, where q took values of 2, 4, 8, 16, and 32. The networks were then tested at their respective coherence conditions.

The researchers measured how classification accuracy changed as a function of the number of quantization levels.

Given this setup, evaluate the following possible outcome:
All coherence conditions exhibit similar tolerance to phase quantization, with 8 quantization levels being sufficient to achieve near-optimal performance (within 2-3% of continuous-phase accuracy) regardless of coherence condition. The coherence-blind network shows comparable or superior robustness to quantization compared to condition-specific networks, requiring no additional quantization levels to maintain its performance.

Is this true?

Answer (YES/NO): YES